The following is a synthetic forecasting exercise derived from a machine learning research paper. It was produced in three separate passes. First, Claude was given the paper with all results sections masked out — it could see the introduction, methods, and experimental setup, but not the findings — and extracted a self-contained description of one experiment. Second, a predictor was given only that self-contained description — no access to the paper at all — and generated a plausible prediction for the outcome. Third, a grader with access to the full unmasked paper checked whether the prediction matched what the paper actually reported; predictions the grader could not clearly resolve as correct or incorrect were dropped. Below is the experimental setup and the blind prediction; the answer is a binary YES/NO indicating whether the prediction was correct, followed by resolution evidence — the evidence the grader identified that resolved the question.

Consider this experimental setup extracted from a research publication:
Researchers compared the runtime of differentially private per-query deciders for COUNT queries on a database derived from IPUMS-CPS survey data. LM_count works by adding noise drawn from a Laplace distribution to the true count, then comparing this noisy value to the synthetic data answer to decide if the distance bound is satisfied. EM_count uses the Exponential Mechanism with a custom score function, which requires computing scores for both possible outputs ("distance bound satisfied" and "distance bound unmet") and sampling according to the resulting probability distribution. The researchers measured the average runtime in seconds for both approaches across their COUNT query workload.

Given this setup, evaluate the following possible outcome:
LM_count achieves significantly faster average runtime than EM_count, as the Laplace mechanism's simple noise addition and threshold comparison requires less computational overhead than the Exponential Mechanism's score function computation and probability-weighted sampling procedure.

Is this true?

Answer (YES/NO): NO